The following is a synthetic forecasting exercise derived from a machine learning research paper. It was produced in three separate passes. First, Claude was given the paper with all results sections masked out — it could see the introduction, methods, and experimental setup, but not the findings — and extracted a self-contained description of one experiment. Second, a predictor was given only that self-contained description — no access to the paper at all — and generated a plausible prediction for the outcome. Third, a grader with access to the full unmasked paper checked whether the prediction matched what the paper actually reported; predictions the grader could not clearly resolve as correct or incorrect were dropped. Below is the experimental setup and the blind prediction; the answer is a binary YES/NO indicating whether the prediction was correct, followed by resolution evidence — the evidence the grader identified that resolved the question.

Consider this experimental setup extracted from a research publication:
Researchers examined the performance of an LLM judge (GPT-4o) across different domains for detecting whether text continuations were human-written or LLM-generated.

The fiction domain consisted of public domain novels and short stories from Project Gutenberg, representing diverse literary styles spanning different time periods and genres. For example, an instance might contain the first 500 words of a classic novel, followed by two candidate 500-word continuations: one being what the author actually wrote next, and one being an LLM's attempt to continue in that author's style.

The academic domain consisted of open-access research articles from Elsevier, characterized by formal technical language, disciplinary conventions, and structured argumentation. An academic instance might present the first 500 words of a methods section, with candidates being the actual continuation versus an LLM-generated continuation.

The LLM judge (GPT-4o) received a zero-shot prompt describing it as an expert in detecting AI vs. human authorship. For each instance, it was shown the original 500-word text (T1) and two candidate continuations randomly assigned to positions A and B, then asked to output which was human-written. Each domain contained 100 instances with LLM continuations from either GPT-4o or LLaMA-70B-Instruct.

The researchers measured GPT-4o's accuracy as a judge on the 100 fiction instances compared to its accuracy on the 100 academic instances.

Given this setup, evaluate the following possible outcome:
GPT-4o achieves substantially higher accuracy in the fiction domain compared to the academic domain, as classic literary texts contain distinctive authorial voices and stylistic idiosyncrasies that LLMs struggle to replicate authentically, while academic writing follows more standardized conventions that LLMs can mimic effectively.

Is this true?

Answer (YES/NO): YES